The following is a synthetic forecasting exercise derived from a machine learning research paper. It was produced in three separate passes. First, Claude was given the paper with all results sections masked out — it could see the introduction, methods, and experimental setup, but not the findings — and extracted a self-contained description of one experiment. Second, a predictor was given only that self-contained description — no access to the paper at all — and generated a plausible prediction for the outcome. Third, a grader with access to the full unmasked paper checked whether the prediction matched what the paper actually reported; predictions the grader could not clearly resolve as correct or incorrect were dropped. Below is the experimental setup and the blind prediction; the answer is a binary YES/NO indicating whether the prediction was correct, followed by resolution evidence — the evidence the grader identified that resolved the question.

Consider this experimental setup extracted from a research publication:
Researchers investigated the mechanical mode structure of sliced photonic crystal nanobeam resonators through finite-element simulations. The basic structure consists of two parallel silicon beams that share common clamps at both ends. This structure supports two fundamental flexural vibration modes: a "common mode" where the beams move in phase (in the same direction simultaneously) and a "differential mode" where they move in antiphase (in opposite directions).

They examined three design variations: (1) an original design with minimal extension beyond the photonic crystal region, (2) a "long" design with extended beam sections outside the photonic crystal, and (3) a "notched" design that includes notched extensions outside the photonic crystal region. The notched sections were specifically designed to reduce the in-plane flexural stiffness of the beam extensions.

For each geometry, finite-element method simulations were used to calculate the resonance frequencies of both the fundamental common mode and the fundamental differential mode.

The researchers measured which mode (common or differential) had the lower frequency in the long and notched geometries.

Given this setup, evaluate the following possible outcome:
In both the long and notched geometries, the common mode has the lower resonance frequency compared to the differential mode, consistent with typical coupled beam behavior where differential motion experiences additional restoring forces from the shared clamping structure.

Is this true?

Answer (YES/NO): YES